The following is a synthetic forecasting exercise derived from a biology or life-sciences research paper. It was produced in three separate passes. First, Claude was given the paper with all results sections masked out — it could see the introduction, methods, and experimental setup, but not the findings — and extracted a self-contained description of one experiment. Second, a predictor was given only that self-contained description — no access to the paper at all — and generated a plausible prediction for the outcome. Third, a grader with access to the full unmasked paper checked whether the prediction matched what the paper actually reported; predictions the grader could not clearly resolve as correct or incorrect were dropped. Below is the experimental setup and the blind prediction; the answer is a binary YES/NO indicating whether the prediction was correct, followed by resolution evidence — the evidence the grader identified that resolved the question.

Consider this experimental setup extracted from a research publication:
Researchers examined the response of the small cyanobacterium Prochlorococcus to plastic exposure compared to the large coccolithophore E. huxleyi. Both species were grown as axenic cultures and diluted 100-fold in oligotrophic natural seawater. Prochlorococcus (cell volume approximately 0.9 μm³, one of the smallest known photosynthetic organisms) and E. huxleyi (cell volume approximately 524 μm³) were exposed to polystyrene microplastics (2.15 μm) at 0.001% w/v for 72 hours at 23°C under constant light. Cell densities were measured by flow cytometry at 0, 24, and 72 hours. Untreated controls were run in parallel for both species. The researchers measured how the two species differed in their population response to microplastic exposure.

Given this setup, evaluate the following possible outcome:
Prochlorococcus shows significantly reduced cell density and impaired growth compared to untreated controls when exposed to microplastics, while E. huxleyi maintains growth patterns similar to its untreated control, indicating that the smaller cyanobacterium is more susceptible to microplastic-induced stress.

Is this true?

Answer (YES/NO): NO